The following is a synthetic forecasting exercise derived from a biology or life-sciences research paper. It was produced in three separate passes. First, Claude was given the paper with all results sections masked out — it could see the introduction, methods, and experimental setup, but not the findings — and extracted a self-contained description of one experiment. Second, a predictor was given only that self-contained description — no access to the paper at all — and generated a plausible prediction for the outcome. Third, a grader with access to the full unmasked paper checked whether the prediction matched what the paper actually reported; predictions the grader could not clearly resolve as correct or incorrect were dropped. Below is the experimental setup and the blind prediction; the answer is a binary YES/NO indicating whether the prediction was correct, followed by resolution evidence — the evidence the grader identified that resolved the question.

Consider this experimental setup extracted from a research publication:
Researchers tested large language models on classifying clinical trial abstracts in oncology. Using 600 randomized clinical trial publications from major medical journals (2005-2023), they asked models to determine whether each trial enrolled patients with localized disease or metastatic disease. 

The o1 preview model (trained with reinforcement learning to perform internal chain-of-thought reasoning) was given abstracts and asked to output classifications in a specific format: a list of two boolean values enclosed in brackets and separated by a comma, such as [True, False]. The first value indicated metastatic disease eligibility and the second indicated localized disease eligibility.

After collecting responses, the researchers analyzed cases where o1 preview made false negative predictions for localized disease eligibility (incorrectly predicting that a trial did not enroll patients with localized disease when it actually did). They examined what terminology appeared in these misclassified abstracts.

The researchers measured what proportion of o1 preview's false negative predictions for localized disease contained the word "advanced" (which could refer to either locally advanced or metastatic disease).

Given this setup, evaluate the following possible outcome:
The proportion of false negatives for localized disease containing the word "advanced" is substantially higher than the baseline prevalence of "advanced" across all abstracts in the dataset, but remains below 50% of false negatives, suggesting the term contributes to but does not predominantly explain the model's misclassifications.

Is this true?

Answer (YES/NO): NO